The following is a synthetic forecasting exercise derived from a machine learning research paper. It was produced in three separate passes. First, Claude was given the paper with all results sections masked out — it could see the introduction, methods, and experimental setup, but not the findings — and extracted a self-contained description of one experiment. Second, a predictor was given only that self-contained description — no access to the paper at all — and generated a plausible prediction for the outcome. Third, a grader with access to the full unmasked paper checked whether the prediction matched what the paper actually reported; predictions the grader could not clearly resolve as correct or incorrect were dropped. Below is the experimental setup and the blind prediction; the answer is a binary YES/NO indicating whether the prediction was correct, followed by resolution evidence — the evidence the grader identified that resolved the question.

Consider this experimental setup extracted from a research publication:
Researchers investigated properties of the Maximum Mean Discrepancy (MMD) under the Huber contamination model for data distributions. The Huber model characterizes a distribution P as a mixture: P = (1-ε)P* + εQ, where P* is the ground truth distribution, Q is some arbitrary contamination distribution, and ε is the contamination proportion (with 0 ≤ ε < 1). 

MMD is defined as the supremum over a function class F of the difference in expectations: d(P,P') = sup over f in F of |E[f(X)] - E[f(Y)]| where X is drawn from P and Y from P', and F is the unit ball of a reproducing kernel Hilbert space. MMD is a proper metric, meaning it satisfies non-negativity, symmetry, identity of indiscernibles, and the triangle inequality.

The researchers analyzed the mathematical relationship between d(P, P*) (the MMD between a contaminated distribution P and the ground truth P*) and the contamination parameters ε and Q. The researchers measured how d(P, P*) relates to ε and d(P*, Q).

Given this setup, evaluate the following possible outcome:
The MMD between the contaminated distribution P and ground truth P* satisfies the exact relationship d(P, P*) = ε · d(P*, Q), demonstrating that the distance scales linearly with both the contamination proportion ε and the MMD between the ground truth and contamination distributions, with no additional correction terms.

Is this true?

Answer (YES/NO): YES